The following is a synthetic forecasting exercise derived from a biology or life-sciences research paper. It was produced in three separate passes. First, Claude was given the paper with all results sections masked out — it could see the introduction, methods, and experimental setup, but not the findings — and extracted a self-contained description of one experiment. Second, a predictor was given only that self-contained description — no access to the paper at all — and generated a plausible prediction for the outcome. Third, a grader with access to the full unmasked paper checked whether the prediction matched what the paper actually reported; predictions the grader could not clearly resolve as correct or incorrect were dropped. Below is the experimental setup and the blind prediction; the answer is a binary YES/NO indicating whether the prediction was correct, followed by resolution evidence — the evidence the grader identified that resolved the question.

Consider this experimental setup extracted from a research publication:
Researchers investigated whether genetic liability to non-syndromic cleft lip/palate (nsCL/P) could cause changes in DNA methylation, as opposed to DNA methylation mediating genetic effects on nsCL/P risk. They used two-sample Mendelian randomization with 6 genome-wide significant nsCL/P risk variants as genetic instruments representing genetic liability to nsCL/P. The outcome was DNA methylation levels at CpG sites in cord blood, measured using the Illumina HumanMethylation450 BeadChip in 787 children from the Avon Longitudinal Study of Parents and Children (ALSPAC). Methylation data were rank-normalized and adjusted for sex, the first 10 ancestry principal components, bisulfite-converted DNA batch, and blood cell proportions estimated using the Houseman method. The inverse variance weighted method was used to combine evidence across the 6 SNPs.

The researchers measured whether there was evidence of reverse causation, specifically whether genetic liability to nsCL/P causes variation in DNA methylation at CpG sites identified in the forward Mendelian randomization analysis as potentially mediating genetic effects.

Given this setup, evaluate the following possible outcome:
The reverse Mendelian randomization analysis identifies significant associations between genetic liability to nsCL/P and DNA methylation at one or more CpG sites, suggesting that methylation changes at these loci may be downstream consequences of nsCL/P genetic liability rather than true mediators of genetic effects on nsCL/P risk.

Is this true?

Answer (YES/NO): NO